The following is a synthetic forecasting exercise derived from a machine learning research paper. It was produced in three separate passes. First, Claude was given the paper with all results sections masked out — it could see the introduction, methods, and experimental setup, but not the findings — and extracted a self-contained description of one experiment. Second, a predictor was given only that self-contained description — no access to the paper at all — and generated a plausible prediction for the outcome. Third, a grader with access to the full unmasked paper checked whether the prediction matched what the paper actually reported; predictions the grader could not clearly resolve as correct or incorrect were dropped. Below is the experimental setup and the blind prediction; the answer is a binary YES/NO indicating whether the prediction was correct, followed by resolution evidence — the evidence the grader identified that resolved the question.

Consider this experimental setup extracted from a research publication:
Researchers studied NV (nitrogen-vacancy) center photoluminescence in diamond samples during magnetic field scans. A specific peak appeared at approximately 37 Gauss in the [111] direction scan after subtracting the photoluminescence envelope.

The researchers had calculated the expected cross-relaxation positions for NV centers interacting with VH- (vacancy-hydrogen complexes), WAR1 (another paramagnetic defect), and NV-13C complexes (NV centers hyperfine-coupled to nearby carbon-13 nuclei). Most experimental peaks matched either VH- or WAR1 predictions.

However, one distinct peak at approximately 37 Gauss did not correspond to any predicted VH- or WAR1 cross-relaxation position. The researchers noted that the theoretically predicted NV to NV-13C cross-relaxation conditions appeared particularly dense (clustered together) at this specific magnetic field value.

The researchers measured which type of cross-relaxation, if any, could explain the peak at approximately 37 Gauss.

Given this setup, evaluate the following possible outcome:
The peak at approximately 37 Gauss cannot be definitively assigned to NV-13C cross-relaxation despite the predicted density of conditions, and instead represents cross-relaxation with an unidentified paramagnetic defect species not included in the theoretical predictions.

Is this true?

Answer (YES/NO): NO